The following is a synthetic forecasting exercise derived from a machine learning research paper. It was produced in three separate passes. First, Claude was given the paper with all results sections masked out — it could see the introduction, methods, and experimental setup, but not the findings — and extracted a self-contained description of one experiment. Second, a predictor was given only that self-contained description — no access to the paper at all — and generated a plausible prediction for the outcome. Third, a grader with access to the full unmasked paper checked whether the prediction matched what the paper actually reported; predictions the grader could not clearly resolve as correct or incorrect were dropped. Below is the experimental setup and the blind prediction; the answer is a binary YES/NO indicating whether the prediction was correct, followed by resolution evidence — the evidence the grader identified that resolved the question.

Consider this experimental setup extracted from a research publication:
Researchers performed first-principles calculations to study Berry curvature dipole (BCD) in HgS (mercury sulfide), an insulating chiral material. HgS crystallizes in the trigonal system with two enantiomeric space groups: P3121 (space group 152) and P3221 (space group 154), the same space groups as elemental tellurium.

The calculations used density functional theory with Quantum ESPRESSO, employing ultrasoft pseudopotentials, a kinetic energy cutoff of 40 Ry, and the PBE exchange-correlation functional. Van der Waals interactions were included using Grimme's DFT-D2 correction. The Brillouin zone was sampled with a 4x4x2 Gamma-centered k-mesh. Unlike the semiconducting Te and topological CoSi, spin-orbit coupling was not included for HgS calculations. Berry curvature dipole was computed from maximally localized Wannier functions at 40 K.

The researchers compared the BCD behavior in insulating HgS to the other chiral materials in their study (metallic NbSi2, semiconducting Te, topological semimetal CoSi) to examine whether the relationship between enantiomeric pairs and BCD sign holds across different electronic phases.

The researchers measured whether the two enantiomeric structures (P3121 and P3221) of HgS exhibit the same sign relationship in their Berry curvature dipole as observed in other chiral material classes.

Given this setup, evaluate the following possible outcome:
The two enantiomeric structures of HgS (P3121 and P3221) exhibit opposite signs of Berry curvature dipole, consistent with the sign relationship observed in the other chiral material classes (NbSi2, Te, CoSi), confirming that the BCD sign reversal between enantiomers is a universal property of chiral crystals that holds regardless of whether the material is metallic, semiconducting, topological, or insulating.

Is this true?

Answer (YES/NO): YES